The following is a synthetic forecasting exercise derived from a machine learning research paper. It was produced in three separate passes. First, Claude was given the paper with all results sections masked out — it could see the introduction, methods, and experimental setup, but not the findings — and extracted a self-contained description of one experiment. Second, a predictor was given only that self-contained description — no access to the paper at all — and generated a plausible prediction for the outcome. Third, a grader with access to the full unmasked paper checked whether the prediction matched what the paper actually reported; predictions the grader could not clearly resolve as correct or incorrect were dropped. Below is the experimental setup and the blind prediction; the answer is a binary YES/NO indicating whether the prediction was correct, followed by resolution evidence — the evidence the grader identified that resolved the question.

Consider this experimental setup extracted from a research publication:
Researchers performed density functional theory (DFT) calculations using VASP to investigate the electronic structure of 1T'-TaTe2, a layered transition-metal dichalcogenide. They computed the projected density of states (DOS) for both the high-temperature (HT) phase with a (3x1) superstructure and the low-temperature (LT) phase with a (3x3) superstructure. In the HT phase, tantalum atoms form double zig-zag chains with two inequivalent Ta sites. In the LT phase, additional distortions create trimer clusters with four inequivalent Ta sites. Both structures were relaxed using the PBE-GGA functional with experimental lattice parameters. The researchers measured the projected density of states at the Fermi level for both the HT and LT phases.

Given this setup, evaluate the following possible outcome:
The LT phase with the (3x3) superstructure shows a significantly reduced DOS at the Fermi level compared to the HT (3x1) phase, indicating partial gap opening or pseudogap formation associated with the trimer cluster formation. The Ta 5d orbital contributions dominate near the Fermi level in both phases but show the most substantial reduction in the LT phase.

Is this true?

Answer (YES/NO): NO